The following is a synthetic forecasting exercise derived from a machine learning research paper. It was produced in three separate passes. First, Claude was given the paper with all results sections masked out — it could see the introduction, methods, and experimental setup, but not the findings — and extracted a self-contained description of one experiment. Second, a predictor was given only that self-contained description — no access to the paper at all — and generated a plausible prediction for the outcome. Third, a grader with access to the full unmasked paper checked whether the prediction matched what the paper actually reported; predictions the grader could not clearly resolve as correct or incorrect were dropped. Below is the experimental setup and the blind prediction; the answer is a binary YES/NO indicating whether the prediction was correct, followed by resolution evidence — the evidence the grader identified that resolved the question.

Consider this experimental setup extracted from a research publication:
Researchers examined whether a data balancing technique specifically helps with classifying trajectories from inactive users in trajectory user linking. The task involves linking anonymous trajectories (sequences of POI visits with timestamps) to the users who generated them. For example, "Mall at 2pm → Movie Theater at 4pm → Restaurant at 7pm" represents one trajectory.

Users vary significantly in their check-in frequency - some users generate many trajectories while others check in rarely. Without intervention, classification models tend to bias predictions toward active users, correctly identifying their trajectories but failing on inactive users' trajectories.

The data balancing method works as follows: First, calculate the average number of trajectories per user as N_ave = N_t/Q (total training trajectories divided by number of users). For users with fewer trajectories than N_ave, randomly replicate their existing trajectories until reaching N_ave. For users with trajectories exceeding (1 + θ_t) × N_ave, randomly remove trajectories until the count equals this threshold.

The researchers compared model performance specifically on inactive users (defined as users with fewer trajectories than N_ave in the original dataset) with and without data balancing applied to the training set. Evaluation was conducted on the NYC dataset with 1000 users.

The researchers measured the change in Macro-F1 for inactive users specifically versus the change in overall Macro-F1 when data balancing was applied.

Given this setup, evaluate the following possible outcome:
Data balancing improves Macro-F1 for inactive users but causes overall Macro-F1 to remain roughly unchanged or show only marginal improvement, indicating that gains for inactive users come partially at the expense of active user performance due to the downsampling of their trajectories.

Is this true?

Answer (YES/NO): NO